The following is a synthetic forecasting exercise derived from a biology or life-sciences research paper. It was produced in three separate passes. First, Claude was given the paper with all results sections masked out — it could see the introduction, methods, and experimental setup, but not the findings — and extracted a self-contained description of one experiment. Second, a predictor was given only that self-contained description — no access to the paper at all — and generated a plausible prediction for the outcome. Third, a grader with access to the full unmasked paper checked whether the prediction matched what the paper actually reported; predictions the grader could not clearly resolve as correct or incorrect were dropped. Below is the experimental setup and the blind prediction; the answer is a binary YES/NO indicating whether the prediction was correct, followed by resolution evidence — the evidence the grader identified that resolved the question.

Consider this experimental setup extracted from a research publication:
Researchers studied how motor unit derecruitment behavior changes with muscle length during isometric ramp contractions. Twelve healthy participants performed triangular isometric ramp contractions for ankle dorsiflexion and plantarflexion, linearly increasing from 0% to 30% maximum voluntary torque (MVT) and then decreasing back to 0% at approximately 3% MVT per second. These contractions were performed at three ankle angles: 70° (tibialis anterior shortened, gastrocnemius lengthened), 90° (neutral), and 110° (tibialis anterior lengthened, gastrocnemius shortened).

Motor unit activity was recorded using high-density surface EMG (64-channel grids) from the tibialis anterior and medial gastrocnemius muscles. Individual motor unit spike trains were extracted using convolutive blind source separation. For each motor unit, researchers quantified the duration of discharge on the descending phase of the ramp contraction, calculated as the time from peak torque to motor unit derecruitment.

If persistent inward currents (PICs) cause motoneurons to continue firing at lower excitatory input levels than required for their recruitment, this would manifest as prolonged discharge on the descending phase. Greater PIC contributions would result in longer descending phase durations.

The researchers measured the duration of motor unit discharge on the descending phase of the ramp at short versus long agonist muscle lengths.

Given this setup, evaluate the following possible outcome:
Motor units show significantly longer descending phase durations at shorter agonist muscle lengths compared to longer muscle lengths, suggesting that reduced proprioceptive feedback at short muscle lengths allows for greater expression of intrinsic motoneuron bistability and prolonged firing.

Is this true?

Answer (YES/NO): YES